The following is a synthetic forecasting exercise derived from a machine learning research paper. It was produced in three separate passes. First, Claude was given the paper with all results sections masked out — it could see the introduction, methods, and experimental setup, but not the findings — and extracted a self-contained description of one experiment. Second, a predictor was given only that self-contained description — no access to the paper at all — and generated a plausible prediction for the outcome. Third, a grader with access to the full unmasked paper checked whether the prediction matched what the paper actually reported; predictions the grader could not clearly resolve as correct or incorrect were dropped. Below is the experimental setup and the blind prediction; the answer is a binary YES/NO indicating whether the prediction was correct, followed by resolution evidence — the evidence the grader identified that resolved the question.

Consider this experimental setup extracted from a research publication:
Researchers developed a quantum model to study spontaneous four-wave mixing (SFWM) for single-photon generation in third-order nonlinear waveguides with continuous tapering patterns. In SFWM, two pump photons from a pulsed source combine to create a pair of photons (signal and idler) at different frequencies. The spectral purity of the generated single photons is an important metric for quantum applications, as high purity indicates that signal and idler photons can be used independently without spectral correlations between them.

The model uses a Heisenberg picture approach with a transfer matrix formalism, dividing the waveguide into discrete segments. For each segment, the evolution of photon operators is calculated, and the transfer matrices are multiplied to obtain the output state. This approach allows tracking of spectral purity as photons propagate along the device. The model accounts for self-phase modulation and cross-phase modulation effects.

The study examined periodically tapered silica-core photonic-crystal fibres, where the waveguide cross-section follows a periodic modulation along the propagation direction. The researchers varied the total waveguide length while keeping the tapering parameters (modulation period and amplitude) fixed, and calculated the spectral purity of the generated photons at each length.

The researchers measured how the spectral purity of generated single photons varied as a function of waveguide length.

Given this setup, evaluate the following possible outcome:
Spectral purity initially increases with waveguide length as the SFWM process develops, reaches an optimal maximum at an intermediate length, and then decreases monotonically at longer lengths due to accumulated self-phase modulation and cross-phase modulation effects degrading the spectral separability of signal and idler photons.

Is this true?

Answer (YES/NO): NO